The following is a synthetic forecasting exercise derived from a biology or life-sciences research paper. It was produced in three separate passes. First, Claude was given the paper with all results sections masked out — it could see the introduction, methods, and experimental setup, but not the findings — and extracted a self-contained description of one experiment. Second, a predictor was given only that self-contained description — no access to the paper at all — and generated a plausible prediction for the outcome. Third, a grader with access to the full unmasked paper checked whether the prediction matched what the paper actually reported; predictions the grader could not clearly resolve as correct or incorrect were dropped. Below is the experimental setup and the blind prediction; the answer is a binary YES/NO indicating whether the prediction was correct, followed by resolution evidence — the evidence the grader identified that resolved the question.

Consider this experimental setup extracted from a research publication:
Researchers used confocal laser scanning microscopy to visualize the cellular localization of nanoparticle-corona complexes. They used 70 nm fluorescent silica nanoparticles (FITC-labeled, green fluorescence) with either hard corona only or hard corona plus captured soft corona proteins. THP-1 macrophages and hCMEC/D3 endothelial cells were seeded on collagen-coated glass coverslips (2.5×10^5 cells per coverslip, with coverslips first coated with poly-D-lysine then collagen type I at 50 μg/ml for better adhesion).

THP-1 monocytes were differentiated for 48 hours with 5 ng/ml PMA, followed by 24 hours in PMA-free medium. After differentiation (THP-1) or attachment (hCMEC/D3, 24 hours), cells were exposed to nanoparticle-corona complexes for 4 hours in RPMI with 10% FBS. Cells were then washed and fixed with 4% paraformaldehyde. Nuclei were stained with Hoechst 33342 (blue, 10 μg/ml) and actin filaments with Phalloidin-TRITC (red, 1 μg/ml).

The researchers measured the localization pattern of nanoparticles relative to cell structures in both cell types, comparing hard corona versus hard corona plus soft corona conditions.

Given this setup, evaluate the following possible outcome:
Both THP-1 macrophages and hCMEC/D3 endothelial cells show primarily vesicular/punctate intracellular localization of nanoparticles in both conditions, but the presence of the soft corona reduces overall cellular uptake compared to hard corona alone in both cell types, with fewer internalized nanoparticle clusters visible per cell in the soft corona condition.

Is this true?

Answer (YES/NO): NO